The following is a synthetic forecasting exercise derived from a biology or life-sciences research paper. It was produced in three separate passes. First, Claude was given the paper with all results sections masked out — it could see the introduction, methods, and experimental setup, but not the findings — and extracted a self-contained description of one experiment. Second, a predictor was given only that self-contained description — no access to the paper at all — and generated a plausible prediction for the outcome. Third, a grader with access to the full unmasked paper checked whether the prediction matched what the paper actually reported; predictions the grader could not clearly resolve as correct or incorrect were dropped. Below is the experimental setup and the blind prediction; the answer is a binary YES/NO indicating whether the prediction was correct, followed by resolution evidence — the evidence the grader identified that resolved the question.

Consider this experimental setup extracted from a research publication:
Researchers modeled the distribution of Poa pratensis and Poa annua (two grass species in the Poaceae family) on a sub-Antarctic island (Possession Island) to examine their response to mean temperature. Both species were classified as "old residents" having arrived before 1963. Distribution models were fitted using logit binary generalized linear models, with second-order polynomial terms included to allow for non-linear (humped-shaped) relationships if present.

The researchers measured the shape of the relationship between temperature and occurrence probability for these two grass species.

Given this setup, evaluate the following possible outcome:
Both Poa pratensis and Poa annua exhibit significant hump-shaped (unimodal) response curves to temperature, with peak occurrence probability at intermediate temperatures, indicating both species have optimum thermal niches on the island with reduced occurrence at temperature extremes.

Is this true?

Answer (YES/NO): NO